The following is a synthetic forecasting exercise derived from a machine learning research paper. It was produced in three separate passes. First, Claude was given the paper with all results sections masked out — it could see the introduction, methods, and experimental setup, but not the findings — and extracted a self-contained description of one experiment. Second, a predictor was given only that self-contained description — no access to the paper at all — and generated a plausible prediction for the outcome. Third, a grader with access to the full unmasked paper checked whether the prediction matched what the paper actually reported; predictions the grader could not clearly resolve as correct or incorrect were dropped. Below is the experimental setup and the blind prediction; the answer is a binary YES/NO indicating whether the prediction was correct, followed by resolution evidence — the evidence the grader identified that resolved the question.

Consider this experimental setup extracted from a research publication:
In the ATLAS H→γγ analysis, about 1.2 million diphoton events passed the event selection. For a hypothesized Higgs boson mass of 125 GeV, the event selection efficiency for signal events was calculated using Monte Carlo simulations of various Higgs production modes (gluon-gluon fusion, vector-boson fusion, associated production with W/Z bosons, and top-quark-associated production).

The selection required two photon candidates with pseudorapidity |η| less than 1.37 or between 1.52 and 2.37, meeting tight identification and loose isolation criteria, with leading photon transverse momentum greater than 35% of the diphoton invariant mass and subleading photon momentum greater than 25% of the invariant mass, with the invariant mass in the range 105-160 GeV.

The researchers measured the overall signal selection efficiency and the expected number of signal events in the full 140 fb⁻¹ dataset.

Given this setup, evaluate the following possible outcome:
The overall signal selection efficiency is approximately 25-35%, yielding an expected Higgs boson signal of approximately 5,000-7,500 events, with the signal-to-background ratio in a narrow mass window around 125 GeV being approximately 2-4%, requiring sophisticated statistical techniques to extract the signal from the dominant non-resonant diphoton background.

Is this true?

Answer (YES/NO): NO